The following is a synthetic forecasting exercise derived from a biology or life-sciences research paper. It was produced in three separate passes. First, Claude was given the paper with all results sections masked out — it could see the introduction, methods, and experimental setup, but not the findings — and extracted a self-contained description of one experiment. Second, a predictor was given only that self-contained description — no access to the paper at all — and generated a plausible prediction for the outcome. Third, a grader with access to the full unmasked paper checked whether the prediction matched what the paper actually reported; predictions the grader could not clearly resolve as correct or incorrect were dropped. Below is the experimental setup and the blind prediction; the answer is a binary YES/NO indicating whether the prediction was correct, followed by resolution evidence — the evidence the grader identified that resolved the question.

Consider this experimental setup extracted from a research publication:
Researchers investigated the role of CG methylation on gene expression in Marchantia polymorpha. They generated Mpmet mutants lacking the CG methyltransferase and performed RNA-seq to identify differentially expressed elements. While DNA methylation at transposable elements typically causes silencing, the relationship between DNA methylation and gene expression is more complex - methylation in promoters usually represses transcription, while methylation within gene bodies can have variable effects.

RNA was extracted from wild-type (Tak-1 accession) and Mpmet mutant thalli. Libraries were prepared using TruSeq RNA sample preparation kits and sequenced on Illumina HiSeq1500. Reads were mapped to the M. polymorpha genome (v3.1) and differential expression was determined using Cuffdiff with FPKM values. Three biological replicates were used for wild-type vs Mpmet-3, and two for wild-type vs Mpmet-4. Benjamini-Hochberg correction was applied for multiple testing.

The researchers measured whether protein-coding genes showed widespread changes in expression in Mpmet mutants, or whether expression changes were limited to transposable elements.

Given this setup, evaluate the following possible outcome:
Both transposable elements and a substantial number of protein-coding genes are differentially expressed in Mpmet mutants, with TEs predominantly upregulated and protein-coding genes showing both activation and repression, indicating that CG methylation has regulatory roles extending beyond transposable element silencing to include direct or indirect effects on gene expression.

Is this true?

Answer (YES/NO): YES